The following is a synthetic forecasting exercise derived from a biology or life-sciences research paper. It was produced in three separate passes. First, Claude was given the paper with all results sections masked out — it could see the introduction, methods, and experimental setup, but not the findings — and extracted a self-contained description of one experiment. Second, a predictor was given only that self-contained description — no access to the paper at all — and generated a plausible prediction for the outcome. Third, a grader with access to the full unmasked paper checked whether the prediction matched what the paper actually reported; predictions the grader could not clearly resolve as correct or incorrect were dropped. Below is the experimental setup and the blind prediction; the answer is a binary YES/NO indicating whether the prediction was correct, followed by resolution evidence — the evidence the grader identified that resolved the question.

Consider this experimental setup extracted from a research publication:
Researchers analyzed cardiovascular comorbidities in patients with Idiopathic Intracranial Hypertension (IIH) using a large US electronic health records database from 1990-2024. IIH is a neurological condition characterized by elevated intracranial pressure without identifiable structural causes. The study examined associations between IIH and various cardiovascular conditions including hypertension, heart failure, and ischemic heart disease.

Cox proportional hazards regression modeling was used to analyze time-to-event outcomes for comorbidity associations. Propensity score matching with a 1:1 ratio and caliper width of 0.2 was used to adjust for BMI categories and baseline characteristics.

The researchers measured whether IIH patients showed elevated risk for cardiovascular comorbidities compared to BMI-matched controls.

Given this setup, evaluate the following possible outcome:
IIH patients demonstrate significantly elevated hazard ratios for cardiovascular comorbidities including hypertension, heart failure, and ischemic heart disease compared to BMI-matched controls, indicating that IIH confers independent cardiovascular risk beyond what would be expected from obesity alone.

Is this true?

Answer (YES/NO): YES